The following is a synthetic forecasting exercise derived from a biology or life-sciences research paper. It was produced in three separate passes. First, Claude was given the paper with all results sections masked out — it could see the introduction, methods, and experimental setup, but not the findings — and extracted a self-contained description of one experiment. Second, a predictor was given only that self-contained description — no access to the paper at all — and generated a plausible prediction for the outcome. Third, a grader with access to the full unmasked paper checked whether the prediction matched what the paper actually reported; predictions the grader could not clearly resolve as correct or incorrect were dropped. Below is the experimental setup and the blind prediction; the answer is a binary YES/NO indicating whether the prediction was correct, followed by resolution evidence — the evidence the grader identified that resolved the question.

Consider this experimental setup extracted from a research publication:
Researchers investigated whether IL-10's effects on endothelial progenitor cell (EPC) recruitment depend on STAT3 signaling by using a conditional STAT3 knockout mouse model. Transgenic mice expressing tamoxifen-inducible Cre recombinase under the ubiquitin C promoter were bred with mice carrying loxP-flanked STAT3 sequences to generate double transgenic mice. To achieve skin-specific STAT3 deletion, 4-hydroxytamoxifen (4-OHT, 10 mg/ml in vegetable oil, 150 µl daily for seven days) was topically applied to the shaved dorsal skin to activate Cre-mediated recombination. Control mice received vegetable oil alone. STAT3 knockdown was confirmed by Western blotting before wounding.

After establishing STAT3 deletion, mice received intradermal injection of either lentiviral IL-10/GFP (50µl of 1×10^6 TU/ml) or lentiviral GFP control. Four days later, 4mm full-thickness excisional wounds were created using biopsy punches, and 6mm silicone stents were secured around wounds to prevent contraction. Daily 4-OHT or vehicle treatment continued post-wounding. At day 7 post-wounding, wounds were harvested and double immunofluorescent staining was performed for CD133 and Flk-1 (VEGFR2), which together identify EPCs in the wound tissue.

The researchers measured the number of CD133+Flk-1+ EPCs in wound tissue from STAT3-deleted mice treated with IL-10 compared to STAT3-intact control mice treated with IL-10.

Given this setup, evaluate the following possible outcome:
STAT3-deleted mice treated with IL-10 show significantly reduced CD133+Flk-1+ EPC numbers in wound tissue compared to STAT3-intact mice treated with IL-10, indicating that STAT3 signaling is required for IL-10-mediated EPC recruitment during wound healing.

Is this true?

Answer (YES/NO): YES